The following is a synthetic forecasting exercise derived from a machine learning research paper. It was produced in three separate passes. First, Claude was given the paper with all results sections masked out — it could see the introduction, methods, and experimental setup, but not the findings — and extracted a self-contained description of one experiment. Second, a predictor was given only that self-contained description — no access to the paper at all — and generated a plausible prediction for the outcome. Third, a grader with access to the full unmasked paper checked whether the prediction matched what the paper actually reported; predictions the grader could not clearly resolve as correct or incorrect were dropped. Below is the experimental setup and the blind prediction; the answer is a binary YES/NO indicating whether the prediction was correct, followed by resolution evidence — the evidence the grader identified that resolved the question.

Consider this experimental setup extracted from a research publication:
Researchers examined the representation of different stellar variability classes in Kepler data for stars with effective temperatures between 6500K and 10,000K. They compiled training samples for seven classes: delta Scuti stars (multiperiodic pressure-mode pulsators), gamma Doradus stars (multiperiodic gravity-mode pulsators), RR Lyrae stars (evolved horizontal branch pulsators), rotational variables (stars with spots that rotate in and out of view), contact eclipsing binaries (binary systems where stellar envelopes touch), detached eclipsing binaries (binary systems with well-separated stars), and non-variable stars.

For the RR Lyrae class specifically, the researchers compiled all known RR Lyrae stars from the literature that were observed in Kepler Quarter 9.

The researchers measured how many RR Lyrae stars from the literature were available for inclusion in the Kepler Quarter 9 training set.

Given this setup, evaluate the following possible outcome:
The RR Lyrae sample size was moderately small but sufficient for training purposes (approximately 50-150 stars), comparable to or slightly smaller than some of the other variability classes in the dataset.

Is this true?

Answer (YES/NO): NO